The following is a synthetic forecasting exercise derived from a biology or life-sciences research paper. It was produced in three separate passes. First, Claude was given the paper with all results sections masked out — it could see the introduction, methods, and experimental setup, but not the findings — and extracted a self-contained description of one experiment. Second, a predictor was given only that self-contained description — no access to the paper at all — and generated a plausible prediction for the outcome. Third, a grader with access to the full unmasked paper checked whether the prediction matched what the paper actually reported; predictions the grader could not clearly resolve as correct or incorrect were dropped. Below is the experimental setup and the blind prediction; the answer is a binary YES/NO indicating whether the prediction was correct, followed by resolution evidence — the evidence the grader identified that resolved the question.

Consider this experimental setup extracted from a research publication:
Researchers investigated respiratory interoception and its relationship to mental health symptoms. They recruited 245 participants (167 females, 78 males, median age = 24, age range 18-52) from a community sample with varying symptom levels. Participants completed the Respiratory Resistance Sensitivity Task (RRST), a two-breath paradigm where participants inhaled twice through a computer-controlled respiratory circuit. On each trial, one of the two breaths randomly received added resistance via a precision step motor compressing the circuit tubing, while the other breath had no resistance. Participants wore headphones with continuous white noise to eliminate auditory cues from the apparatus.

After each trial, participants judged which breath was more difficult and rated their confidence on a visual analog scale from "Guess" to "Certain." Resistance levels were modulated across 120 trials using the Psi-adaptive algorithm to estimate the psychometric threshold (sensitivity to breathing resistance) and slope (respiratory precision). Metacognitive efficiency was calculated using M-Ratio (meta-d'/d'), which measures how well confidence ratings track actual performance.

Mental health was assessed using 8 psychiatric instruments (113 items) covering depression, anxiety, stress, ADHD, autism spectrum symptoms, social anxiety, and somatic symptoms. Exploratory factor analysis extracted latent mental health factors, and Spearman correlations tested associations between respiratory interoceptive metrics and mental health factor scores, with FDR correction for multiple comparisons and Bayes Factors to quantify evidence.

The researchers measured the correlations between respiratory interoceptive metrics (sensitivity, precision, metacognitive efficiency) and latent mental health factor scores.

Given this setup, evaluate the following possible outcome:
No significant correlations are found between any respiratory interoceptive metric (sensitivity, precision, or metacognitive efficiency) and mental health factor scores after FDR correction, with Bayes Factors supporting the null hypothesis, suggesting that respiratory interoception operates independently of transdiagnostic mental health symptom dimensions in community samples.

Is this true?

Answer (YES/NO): YES